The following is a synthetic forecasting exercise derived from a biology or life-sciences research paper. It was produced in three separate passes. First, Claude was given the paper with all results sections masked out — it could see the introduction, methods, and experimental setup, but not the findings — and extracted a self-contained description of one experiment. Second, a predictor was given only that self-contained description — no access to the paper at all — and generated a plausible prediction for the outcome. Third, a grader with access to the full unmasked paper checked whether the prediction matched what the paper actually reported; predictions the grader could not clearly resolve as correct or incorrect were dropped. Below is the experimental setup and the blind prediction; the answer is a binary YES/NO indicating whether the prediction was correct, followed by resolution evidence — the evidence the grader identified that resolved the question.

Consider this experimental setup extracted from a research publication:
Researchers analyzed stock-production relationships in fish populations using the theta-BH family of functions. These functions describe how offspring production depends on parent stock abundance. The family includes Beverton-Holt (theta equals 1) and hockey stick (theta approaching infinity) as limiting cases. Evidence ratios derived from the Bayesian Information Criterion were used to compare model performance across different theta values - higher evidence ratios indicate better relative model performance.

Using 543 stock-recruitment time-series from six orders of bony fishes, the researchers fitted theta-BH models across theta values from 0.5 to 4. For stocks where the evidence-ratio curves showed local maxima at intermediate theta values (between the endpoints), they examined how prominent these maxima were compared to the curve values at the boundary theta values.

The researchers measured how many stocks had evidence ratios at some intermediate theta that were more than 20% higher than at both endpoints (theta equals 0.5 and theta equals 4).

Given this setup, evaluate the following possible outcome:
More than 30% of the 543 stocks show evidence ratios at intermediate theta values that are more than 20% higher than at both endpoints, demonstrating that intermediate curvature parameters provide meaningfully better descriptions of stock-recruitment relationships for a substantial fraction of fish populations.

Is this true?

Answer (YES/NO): NO